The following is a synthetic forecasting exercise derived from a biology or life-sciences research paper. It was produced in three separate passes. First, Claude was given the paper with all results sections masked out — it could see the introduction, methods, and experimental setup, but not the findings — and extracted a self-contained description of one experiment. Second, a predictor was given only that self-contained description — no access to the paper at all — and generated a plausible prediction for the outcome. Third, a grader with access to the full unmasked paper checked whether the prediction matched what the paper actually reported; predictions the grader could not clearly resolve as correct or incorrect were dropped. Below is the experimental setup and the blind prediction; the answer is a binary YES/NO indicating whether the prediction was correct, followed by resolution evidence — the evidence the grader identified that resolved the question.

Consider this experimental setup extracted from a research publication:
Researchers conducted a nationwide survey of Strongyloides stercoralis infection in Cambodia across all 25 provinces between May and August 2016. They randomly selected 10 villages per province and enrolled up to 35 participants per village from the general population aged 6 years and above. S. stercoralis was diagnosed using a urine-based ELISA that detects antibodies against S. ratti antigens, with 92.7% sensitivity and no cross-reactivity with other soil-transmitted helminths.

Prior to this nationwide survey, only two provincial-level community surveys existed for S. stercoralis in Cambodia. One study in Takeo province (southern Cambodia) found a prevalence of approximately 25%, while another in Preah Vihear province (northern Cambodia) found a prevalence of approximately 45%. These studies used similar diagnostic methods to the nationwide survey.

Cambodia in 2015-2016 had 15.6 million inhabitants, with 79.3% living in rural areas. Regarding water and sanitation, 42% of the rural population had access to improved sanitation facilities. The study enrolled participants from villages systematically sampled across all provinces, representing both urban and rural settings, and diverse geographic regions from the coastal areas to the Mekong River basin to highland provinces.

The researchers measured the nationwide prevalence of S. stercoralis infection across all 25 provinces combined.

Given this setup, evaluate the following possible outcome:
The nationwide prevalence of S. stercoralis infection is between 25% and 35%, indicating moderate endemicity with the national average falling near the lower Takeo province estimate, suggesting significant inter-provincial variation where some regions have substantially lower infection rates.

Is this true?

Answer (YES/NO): YES